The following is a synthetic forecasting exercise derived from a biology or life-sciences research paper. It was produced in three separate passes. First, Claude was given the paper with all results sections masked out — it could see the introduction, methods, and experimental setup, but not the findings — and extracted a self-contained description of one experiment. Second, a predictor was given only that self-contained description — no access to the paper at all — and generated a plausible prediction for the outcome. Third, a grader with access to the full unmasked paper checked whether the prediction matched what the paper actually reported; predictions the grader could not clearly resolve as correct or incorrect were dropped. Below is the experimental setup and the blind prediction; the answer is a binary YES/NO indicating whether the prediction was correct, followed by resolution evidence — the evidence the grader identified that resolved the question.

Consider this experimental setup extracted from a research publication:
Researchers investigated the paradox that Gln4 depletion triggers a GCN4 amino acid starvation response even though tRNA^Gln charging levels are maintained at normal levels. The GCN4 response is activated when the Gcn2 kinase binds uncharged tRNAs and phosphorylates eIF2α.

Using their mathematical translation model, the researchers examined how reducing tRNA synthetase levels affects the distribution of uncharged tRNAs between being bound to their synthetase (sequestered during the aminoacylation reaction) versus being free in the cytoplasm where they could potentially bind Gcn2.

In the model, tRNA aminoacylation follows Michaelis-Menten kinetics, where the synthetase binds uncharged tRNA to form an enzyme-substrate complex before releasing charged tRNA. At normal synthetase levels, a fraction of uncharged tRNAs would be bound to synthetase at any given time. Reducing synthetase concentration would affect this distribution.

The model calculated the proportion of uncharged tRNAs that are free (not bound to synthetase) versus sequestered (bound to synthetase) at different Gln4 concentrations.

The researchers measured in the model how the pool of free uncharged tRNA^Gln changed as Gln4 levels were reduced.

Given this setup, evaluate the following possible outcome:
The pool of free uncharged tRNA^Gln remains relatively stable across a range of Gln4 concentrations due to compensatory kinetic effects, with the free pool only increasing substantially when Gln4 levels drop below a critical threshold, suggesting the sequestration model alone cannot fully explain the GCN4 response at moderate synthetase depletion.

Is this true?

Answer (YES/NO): NO